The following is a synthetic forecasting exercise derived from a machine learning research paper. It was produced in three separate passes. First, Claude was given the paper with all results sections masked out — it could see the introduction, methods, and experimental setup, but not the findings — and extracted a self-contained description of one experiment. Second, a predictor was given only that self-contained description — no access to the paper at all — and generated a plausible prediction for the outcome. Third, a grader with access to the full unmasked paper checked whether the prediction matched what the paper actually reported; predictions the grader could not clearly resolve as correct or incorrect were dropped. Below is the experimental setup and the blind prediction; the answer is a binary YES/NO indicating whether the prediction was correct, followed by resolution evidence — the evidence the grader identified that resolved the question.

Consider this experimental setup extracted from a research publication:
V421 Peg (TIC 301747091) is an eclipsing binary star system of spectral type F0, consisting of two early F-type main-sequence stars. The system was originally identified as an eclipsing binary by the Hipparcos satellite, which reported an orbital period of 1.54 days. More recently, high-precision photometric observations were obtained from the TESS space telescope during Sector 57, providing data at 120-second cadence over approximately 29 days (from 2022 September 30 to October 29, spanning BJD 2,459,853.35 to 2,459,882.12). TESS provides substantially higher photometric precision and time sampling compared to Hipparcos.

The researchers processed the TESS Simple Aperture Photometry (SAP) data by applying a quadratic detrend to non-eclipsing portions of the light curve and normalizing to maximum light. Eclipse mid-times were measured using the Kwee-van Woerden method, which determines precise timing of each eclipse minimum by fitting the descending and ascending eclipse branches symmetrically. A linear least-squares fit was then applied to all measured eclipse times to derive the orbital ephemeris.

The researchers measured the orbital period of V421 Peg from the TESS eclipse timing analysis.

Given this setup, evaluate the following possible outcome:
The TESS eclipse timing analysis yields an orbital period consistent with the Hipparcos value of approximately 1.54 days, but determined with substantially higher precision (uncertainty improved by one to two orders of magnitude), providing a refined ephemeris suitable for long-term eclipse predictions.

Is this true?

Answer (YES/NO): NO